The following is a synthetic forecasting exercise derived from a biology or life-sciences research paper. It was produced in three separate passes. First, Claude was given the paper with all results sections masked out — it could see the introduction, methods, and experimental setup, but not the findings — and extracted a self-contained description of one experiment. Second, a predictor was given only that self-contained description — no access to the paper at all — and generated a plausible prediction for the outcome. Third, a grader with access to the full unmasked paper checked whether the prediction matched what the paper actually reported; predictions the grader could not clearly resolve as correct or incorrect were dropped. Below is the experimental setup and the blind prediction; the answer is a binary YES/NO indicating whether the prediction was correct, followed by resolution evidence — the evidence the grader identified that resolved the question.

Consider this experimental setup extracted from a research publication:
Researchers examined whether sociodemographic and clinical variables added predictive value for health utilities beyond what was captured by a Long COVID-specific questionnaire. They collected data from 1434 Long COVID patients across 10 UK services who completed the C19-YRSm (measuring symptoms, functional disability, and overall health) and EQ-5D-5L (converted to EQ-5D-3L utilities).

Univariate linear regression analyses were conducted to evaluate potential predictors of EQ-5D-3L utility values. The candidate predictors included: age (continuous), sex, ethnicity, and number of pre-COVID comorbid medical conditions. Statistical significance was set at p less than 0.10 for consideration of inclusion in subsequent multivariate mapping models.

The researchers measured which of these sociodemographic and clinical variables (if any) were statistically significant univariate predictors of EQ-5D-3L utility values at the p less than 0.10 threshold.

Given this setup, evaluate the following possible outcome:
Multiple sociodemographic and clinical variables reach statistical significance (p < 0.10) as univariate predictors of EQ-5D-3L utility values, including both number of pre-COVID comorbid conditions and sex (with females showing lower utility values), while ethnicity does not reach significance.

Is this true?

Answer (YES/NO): NO